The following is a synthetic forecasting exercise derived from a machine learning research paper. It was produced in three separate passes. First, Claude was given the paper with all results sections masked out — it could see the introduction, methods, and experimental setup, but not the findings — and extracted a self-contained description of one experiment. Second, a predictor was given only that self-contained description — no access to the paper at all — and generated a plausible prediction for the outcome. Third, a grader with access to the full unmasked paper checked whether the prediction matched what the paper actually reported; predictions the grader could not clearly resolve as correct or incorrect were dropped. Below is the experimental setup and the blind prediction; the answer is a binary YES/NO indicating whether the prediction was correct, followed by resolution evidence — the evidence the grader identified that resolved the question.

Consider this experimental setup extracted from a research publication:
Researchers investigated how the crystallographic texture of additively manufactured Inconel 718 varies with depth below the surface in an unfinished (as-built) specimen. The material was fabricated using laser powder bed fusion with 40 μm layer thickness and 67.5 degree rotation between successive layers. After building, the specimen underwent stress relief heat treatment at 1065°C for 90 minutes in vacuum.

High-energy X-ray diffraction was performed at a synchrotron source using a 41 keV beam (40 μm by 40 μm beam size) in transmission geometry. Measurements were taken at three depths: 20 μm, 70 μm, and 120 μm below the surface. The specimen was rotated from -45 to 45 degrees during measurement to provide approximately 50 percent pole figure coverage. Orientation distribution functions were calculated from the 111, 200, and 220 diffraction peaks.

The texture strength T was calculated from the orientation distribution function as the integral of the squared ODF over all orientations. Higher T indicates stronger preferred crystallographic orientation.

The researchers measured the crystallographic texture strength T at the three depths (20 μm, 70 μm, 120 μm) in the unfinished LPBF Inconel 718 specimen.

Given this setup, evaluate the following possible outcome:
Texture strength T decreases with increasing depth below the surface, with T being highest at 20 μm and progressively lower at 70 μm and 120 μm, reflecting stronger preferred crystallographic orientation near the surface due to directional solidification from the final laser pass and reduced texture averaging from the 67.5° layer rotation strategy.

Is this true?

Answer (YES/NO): YES